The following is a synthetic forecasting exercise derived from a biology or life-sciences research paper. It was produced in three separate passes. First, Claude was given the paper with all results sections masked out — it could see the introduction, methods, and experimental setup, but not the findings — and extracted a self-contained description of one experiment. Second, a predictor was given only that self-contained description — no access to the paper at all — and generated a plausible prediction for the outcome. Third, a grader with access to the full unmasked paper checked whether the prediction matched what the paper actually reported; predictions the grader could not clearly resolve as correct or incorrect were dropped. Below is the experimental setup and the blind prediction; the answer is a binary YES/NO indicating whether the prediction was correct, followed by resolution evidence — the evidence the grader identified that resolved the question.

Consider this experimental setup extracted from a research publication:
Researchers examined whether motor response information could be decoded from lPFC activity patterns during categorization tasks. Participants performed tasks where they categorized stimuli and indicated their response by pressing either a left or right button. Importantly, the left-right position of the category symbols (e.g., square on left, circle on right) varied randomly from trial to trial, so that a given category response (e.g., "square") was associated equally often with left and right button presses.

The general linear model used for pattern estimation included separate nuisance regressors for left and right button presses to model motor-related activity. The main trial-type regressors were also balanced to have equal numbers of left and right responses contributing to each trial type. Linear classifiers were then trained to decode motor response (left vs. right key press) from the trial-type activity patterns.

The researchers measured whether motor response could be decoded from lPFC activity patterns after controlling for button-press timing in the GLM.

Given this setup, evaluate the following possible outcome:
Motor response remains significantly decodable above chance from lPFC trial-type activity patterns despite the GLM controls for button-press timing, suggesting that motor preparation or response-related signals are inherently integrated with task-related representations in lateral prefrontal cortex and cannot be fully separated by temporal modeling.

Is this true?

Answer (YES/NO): NO